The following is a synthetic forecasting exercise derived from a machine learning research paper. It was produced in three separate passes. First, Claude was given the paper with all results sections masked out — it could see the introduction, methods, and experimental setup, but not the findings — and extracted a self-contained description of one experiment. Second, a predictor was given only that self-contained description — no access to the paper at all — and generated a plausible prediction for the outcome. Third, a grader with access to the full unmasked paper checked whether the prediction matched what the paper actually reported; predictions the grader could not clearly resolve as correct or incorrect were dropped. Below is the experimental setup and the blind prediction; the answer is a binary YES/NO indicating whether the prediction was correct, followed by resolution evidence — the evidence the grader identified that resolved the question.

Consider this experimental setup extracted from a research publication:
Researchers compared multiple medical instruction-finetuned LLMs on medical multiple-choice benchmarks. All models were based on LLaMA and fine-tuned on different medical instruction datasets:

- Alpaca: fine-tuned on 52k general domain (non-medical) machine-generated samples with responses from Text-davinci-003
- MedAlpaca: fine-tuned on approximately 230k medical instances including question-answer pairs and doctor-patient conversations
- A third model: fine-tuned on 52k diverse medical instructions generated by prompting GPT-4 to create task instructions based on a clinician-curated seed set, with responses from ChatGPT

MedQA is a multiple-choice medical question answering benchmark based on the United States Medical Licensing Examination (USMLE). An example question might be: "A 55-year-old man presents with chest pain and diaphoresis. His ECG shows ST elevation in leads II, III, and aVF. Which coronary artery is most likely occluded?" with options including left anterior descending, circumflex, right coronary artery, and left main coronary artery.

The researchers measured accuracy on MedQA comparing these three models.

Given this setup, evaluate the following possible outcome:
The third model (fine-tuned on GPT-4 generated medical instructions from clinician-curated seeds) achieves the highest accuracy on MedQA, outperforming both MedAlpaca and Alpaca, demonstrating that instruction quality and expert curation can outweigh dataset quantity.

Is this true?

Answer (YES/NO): NO